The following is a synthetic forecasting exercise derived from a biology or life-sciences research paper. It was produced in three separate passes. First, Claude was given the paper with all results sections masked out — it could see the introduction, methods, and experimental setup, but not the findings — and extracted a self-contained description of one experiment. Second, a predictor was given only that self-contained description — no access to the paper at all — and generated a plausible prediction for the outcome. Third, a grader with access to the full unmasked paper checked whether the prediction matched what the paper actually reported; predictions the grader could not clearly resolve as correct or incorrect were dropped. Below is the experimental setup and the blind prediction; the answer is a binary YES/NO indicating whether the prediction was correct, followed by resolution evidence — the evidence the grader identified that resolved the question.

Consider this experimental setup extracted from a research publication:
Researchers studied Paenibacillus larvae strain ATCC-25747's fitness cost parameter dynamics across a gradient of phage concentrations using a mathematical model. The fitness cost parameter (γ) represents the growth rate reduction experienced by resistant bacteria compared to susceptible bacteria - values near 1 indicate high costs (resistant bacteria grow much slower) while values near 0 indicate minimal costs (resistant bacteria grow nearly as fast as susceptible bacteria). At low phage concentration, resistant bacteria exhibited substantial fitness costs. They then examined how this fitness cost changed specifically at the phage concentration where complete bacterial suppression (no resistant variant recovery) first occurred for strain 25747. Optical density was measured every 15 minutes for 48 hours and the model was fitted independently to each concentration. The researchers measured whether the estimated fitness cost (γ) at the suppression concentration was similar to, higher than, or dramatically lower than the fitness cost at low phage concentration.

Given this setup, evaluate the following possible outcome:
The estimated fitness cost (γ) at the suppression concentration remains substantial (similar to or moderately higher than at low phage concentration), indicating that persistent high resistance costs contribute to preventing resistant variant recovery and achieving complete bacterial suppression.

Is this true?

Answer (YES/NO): NO